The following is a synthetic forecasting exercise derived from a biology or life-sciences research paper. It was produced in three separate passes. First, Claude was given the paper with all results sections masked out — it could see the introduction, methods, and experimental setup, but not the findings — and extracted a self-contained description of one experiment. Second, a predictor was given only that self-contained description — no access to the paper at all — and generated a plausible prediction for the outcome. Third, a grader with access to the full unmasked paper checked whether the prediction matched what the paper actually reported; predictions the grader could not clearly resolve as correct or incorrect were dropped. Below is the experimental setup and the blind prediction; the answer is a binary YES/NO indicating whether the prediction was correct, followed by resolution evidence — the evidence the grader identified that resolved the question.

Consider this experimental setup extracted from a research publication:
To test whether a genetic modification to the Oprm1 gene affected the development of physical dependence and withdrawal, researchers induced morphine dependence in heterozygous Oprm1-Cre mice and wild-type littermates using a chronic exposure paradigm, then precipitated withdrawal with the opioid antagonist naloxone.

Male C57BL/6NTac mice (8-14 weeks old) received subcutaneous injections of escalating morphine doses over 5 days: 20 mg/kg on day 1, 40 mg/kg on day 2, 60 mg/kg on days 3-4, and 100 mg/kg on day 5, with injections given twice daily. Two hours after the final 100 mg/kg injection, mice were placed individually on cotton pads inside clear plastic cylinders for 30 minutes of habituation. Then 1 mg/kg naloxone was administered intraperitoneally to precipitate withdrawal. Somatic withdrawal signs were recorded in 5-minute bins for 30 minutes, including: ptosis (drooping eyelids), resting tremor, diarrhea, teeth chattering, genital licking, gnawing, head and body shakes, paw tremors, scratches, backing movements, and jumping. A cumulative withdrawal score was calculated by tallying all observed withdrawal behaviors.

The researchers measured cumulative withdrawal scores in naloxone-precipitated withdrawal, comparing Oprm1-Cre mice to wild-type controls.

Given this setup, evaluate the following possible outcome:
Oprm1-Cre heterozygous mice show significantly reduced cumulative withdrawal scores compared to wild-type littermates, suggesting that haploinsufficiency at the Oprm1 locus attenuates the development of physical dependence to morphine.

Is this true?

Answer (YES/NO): NO